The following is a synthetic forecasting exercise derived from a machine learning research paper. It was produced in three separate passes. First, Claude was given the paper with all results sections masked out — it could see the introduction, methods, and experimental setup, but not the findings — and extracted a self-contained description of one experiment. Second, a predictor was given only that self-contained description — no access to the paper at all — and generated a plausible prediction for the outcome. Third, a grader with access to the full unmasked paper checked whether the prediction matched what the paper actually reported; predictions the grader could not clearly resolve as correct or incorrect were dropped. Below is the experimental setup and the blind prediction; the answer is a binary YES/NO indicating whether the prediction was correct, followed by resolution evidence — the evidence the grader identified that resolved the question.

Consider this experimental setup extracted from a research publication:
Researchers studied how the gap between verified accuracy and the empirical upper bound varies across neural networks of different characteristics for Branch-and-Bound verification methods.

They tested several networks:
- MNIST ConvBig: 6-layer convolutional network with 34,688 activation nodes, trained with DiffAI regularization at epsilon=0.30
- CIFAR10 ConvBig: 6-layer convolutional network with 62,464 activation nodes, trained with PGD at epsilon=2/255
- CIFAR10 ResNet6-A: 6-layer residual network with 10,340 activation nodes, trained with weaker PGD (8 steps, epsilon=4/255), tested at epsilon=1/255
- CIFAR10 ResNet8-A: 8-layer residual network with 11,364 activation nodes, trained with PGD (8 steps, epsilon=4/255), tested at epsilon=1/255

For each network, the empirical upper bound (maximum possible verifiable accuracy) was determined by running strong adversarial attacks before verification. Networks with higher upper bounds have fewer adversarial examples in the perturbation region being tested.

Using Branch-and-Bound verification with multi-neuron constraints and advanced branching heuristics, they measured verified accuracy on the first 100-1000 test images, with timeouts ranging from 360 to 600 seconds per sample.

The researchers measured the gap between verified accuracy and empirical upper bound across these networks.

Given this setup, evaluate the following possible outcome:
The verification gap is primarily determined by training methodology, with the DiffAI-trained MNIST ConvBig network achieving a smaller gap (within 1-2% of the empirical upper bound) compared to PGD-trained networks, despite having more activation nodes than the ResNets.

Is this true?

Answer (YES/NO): NO